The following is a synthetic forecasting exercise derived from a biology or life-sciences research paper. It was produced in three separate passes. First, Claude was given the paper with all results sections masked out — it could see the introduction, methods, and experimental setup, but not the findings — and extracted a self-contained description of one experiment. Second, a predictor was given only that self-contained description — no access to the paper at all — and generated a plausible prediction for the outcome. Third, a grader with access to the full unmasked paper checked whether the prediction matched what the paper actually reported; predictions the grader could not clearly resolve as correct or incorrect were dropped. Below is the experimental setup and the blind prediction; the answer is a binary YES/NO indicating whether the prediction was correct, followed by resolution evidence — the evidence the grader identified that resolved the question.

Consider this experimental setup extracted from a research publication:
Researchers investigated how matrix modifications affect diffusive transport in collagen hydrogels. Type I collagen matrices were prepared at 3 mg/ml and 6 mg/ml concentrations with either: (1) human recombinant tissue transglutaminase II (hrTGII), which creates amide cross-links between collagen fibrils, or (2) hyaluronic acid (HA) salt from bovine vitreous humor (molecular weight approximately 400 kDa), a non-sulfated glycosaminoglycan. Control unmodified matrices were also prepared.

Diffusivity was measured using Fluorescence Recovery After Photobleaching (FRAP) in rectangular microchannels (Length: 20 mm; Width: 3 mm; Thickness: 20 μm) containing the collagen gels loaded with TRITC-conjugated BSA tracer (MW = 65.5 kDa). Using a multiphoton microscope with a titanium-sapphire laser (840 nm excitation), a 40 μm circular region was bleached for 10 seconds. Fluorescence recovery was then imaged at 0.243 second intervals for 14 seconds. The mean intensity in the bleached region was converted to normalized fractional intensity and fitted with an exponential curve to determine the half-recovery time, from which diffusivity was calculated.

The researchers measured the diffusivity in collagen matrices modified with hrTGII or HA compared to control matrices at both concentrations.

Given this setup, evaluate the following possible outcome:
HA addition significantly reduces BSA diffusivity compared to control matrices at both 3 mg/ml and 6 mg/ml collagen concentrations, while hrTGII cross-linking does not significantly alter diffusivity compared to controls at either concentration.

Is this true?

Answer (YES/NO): NO